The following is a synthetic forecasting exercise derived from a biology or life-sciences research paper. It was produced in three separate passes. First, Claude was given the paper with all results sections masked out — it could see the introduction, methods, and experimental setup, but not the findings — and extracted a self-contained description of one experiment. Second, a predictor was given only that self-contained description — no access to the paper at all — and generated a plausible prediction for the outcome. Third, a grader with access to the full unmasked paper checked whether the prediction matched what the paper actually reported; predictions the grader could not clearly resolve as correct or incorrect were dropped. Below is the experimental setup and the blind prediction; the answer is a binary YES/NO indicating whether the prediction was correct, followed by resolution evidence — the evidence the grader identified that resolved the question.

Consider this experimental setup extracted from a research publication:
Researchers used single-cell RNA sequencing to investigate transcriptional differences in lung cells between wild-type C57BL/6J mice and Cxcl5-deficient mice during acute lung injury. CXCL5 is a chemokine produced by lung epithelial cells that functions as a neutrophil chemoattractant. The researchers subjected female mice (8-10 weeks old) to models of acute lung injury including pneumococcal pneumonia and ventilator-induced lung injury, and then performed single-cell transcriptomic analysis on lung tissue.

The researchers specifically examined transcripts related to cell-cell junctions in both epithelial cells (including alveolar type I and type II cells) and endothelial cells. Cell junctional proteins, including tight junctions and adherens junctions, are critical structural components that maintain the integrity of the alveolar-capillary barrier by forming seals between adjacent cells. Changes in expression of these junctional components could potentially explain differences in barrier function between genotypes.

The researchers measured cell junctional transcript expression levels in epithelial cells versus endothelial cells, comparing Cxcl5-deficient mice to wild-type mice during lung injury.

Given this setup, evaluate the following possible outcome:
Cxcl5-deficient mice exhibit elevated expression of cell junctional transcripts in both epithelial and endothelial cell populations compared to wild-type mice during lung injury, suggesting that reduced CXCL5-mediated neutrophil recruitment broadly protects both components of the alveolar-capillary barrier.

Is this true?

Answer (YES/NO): NO